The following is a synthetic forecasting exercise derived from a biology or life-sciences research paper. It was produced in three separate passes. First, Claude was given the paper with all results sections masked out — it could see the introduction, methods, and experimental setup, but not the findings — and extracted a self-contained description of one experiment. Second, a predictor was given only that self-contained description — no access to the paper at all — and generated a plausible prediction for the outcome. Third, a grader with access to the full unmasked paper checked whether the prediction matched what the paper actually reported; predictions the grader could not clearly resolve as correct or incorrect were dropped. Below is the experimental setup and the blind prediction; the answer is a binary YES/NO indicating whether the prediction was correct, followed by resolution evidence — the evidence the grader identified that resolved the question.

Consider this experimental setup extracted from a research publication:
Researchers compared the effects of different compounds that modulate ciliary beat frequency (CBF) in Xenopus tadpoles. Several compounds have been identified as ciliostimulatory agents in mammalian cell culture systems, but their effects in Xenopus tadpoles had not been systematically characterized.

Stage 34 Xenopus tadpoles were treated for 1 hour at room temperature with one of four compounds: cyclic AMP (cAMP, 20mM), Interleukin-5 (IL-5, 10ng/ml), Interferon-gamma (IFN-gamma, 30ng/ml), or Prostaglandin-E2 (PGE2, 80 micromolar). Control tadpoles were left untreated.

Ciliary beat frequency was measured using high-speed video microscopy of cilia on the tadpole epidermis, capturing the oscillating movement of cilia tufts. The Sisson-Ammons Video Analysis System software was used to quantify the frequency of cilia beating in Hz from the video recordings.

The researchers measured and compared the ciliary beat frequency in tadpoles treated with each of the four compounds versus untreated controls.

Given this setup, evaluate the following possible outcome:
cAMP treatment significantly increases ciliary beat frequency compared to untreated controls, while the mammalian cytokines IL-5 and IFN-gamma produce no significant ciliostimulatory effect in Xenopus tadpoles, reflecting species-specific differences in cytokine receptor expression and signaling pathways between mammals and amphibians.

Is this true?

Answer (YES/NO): NO